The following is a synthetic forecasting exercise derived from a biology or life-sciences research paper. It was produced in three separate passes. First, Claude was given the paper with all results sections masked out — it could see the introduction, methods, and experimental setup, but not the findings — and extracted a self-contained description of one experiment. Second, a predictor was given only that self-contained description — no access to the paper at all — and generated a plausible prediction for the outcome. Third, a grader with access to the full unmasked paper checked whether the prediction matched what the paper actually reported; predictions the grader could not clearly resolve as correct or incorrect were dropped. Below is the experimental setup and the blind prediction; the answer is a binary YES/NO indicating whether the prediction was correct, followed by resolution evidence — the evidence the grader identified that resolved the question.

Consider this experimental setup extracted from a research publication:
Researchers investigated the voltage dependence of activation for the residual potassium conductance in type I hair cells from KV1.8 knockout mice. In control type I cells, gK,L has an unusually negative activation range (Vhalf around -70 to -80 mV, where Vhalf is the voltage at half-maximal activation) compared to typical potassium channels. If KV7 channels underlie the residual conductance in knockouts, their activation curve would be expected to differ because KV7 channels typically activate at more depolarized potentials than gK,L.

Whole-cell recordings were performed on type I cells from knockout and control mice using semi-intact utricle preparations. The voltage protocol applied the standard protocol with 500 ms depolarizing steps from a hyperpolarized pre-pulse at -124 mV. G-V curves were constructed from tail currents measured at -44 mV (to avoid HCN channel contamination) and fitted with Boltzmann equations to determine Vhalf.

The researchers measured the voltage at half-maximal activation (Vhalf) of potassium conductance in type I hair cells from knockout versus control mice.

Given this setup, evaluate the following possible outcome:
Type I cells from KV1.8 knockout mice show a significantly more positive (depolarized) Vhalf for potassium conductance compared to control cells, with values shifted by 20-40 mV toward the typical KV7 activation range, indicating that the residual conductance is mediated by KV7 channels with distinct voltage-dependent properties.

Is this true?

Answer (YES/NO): NO